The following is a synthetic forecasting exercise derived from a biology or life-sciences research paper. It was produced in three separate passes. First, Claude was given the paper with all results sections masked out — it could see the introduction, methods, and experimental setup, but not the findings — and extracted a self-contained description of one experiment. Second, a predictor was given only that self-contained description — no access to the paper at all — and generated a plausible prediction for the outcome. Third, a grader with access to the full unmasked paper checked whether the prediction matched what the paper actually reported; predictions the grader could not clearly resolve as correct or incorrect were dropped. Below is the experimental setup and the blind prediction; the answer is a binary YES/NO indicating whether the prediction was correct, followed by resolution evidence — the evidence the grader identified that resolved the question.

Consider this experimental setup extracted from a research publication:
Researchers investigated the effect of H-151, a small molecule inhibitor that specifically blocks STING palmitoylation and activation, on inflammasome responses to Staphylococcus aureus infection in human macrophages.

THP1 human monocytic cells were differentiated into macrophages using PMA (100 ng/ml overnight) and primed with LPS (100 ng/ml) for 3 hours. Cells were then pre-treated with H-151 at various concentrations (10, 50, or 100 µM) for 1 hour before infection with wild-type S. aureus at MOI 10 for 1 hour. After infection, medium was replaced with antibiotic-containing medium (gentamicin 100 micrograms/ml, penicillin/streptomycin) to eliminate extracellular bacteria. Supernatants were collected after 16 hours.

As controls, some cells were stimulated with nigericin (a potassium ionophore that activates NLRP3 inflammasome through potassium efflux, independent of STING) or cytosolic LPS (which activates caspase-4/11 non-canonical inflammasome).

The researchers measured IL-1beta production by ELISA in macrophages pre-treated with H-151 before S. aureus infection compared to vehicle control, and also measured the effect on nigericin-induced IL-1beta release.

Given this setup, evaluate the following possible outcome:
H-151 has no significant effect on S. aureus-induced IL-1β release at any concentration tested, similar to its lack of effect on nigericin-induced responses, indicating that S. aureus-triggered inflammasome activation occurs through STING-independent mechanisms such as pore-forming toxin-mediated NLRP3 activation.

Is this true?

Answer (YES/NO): NO